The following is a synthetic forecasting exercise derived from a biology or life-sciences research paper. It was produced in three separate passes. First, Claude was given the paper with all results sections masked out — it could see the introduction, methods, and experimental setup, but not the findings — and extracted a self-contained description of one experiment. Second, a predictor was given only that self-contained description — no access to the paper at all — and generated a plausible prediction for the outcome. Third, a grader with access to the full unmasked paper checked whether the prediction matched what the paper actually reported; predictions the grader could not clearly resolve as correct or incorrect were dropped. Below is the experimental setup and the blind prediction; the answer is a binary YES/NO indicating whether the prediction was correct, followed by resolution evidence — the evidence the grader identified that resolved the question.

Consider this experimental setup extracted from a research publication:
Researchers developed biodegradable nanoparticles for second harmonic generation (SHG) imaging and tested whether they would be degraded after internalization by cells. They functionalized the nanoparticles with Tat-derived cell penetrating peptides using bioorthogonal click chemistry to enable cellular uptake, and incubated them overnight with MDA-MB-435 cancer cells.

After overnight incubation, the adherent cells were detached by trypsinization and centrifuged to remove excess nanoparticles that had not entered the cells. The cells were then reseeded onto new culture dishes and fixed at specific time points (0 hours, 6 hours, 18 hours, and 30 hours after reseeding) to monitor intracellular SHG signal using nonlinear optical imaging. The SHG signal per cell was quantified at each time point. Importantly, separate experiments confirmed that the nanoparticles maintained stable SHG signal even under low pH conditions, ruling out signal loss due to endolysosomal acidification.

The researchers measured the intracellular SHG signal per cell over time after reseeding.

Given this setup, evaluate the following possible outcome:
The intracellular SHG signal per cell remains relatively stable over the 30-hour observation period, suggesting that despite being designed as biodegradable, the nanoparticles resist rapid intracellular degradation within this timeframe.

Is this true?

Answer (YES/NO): NO